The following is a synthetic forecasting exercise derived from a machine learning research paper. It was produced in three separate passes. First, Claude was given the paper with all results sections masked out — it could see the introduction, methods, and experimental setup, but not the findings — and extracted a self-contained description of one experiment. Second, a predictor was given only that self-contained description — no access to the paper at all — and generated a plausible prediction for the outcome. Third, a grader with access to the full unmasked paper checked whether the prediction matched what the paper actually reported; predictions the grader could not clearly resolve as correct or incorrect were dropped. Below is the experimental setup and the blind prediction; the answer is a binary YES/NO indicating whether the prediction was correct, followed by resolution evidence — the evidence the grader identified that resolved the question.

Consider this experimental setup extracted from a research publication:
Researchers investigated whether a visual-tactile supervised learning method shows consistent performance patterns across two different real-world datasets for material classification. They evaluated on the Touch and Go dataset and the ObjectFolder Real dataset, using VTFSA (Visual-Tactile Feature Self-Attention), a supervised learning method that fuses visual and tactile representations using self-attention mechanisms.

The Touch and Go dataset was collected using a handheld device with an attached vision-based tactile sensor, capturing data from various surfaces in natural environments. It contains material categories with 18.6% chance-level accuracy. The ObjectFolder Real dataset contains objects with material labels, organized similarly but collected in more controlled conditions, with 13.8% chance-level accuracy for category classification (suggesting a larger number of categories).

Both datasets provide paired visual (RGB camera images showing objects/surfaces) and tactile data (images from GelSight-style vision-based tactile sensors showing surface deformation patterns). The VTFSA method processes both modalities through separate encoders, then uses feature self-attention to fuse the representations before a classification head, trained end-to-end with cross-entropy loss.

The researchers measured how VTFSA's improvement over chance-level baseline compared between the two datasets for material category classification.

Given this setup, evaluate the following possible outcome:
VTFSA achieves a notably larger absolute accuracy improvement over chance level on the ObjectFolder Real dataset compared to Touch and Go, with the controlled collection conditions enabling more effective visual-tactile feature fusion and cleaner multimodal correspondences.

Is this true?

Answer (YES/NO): NO